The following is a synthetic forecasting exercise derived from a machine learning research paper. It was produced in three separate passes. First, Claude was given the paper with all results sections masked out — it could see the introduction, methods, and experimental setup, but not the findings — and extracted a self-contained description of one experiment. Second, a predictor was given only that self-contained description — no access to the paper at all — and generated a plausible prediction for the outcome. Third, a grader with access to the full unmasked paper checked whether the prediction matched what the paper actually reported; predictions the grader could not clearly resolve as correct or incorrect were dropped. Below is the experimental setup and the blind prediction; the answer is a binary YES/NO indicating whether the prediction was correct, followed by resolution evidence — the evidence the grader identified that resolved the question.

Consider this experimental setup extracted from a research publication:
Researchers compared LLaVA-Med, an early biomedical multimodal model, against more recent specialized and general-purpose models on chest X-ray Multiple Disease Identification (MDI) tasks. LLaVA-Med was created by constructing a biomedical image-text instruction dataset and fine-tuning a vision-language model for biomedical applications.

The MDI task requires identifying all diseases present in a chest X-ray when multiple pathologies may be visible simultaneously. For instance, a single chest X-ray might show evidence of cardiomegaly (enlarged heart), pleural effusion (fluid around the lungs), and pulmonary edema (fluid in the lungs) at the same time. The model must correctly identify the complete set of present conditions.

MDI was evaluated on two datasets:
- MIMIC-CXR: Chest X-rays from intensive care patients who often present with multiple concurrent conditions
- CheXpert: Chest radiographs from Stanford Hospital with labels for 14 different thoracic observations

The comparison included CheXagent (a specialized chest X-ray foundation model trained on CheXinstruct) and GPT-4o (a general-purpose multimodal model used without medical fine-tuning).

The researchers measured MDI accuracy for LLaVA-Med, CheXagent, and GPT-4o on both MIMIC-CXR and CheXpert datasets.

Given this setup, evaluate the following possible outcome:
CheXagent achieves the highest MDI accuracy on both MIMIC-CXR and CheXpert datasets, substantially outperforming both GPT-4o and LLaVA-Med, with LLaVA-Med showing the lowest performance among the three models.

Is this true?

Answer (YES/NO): NO